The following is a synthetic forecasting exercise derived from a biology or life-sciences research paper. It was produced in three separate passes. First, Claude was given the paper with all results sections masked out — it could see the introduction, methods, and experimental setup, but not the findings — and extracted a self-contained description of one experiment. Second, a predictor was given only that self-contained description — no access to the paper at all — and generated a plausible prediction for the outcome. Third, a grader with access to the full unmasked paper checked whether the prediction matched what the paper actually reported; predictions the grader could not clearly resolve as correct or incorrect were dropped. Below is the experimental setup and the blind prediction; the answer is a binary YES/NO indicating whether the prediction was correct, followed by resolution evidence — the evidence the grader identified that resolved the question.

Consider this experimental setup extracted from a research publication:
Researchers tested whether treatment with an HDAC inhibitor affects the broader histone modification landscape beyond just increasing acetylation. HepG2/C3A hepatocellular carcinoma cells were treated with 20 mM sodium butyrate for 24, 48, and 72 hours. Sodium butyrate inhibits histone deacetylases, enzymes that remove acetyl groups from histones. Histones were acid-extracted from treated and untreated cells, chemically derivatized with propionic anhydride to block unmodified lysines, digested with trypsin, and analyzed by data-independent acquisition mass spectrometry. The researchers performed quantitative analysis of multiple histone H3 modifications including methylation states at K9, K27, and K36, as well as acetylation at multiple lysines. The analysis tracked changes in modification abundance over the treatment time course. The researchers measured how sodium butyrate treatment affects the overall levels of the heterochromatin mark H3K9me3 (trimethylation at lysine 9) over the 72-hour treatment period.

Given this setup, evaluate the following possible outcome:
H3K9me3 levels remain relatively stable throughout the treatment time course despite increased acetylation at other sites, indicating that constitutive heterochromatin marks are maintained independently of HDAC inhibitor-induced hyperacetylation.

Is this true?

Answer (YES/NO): YES